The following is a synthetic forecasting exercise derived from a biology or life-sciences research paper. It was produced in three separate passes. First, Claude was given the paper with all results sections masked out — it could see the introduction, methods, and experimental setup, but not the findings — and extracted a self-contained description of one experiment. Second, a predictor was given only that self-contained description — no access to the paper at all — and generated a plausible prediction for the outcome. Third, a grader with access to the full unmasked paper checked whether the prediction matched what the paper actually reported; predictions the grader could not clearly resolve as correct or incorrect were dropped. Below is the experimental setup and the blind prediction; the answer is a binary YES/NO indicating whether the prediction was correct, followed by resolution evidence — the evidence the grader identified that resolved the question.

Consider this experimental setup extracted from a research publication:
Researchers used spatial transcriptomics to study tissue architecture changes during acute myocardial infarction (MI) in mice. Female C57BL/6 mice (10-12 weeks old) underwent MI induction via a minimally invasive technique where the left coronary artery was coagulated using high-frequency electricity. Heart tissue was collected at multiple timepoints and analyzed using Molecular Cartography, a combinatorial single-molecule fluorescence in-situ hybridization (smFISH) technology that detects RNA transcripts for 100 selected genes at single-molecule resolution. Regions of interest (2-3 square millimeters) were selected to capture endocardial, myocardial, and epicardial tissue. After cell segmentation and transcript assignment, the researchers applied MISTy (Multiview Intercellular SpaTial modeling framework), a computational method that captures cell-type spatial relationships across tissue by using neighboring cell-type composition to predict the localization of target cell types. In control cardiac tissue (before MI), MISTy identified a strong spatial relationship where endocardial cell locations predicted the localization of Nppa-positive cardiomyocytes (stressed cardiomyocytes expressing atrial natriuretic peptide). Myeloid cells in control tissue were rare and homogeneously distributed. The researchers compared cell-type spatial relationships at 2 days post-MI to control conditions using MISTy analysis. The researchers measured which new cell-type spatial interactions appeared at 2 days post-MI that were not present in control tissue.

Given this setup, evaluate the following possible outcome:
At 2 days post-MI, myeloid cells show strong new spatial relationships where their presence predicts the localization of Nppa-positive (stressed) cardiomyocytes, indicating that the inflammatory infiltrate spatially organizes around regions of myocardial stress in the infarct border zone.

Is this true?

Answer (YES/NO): NO